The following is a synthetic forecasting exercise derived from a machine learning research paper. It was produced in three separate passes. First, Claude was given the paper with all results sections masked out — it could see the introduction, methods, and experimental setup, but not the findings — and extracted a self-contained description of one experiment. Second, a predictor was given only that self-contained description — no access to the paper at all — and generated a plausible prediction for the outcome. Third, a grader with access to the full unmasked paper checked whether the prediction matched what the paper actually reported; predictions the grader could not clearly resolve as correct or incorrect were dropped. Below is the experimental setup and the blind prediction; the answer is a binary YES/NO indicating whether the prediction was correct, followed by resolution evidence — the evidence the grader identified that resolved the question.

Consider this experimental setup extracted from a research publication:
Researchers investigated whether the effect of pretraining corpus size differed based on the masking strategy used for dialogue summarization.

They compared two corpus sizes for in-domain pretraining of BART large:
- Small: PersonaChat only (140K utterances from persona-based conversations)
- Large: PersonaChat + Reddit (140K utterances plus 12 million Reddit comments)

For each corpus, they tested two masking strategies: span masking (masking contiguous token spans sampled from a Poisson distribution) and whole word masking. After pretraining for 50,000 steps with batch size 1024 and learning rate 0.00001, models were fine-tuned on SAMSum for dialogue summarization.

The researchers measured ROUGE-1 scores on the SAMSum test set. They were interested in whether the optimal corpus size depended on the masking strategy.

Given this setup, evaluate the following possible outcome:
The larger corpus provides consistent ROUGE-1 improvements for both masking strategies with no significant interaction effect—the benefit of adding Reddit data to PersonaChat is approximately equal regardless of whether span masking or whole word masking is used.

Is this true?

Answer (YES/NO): NO